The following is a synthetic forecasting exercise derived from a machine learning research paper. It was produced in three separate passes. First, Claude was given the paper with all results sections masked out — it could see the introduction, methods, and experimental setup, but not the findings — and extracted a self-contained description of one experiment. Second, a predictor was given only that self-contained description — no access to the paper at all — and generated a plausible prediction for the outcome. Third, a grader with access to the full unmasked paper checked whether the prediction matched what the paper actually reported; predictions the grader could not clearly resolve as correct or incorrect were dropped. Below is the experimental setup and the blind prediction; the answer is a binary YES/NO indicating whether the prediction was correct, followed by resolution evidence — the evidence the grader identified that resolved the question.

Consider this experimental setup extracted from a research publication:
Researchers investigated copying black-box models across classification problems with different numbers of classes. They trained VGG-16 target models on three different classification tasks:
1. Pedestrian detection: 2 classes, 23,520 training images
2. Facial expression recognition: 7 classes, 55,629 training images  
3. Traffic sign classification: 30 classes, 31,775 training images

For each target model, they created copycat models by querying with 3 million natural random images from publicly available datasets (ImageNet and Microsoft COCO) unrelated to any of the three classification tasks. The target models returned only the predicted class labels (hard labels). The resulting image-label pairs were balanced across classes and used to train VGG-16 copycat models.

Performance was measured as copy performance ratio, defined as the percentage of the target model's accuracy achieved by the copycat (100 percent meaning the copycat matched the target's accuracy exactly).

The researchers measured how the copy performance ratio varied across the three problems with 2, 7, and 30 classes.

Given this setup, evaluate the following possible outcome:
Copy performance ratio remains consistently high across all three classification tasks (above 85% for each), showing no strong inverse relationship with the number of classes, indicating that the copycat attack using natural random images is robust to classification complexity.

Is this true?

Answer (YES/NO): YES